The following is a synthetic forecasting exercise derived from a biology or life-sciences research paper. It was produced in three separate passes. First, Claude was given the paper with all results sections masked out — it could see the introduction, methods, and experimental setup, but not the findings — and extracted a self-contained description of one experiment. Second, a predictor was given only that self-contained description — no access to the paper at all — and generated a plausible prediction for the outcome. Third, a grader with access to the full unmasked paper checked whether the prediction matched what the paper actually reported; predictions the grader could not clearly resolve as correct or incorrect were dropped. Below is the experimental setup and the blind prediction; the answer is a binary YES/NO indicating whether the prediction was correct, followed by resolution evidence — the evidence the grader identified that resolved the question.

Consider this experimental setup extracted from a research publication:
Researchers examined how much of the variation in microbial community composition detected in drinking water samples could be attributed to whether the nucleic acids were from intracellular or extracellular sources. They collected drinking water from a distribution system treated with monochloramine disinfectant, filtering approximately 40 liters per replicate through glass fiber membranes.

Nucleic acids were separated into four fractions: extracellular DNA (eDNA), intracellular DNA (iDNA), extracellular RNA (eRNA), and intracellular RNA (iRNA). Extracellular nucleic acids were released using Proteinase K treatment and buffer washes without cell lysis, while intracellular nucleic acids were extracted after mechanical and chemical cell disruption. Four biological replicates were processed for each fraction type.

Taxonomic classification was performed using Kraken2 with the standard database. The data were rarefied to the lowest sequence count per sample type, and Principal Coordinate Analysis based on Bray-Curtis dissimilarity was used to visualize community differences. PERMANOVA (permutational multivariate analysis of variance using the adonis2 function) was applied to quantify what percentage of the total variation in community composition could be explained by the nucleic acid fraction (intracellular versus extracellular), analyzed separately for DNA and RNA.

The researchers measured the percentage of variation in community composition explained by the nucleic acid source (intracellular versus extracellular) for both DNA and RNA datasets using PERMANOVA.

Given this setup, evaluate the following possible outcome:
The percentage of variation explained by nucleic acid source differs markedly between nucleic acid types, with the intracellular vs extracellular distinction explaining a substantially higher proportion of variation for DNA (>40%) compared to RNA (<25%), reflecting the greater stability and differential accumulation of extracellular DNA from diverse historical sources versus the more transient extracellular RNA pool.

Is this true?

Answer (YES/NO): NO